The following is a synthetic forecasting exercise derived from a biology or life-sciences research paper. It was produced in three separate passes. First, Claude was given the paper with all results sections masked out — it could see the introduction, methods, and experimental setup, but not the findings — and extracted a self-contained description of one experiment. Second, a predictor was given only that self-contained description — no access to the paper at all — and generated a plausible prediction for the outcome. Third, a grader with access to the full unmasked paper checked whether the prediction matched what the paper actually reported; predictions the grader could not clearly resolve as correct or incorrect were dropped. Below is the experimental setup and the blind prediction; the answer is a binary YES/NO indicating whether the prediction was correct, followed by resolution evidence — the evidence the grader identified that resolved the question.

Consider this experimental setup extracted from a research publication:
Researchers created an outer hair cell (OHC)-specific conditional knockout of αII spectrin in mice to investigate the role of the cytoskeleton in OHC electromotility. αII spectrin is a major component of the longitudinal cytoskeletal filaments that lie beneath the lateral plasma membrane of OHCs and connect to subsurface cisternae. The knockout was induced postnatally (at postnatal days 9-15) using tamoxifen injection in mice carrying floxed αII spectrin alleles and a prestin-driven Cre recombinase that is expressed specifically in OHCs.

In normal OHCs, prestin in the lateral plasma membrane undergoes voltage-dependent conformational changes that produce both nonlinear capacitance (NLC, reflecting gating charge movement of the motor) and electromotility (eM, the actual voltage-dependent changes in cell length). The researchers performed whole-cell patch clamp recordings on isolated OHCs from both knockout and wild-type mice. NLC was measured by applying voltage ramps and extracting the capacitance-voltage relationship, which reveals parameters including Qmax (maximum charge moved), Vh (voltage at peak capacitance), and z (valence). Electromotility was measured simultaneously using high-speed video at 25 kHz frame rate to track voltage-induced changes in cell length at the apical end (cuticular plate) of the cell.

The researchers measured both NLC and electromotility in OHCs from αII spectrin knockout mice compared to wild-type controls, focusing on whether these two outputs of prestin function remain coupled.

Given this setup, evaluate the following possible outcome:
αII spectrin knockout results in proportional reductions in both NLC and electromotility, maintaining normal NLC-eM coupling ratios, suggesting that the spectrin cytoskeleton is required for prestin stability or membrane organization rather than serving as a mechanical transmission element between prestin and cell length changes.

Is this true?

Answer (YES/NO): NO